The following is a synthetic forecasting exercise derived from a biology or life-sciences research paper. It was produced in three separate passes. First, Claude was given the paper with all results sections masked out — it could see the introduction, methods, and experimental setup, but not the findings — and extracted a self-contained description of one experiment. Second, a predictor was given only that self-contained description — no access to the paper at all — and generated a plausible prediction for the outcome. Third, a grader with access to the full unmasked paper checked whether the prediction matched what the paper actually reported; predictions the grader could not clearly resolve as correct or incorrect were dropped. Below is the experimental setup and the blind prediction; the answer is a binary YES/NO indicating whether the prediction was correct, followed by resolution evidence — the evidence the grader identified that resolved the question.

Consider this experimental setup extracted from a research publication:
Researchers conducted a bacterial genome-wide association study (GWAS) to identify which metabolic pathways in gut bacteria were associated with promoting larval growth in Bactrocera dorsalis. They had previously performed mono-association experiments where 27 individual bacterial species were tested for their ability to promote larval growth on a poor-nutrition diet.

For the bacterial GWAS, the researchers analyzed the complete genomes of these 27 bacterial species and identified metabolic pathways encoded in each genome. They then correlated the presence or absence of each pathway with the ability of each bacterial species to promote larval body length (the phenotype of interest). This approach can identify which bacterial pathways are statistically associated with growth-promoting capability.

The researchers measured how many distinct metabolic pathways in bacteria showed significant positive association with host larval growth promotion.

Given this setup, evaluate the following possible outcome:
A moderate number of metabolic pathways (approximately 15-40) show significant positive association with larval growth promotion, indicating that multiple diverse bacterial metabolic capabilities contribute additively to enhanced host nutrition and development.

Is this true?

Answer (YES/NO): YES